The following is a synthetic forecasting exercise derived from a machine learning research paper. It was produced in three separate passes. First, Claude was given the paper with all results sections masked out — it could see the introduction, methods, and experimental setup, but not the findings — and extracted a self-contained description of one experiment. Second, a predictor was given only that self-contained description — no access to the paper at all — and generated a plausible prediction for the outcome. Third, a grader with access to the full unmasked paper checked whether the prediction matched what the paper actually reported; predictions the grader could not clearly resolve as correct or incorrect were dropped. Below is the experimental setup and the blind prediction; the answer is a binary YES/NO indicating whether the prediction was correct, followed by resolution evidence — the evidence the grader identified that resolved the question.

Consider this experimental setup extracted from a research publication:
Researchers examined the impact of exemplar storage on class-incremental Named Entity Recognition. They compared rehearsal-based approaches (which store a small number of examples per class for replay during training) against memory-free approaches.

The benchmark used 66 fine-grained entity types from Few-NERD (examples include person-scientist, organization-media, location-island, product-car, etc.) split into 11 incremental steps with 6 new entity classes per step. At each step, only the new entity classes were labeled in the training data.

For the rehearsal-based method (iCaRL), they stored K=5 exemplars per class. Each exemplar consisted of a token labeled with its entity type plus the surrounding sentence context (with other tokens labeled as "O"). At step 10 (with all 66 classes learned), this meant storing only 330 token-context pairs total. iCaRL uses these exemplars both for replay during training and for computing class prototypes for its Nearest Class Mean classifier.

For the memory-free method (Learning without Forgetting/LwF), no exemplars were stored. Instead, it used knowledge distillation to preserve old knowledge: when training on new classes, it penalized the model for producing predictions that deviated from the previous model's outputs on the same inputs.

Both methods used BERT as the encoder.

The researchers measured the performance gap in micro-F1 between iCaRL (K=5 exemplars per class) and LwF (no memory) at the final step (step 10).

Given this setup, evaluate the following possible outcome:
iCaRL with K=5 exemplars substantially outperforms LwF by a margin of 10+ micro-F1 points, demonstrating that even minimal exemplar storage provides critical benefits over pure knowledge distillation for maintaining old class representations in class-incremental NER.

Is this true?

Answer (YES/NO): YES